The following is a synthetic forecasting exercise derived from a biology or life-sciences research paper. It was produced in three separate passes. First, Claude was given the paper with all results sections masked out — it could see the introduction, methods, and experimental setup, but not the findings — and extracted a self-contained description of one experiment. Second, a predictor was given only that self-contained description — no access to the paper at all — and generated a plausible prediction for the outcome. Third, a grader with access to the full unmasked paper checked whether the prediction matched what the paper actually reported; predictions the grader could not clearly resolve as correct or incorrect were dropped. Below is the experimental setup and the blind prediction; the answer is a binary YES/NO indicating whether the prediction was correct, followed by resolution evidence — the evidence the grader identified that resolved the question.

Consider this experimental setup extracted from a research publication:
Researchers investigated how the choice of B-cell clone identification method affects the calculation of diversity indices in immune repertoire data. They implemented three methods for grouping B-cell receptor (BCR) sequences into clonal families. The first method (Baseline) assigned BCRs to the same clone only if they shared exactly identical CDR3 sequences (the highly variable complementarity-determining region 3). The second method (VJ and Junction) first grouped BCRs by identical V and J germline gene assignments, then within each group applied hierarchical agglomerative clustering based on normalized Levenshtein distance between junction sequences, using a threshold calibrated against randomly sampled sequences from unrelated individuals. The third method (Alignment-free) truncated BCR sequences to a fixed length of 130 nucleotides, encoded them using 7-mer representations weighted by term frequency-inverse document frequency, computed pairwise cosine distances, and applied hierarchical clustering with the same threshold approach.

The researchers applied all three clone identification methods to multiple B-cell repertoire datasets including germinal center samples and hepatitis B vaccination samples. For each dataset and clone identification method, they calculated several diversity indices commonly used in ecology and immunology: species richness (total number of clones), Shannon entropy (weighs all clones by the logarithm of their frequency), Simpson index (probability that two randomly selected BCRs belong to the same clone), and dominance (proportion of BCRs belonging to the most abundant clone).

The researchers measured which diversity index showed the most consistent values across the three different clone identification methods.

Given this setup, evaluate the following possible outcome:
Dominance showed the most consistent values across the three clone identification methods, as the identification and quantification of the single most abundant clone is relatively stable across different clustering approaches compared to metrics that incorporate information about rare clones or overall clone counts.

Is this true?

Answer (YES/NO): NO